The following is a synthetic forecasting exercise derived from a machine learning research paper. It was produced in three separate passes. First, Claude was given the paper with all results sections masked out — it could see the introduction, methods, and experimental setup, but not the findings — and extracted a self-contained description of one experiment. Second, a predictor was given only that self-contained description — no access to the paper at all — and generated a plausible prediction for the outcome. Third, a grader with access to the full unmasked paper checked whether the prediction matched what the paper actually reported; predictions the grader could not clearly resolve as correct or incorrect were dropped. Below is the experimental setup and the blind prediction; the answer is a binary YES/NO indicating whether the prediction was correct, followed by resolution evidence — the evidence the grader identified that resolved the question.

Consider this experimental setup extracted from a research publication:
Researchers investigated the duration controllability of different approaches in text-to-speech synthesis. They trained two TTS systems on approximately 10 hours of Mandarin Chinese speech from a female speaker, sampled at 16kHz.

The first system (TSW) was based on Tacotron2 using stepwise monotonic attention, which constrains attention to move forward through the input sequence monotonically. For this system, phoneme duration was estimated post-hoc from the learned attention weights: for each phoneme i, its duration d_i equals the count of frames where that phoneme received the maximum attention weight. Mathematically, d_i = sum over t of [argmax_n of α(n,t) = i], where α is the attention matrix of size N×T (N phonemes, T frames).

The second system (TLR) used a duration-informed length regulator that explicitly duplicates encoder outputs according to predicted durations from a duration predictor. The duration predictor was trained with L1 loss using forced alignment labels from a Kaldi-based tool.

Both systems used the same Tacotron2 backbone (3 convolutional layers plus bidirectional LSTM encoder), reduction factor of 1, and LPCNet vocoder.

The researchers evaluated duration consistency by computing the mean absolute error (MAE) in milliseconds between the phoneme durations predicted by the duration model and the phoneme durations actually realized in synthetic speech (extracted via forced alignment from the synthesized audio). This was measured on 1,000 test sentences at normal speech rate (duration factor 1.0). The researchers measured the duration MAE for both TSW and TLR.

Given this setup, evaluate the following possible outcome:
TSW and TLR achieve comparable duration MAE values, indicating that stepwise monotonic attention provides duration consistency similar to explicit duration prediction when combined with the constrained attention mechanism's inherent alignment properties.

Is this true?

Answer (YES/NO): NO